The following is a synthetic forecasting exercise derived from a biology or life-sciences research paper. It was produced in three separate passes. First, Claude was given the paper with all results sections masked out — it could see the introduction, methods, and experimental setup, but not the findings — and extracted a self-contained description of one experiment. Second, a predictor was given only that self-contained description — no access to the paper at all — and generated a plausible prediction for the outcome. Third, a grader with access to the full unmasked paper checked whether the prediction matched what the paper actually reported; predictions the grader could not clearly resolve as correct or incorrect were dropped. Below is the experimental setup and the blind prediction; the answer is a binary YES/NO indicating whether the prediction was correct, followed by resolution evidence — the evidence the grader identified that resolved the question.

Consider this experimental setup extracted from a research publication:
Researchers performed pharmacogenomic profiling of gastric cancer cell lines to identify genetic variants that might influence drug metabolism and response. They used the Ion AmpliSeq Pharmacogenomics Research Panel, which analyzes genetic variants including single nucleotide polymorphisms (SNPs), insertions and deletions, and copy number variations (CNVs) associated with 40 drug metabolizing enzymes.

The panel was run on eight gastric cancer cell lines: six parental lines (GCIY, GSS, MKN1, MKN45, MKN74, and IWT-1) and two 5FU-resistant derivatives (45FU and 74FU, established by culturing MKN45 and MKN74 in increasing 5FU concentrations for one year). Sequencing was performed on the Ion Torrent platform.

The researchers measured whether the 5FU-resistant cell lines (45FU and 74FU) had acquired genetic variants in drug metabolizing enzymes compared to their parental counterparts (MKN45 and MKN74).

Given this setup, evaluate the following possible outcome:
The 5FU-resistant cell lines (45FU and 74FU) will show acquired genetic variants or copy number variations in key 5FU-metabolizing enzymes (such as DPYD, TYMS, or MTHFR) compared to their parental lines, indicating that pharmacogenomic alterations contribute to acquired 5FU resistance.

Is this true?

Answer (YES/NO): NO